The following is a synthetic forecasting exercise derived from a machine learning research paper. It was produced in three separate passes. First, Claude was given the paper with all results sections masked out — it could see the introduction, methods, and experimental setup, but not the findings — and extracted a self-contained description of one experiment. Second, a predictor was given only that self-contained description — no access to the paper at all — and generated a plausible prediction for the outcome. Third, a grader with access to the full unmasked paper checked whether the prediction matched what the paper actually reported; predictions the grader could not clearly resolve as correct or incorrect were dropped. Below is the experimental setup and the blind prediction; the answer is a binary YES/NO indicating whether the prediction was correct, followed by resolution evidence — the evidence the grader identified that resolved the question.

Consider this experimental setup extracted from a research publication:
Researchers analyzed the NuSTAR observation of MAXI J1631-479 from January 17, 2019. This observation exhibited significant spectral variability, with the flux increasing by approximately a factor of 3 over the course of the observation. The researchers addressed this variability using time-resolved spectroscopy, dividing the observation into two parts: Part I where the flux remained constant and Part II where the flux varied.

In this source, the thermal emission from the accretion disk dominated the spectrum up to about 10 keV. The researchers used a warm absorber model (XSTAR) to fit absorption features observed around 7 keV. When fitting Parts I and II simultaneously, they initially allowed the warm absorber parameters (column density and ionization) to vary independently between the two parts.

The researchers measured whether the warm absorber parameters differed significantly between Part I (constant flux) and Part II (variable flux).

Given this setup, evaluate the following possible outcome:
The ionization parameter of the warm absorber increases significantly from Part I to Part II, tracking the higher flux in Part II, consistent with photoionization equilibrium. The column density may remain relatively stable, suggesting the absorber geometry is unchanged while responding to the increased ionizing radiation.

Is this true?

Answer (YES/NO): NO